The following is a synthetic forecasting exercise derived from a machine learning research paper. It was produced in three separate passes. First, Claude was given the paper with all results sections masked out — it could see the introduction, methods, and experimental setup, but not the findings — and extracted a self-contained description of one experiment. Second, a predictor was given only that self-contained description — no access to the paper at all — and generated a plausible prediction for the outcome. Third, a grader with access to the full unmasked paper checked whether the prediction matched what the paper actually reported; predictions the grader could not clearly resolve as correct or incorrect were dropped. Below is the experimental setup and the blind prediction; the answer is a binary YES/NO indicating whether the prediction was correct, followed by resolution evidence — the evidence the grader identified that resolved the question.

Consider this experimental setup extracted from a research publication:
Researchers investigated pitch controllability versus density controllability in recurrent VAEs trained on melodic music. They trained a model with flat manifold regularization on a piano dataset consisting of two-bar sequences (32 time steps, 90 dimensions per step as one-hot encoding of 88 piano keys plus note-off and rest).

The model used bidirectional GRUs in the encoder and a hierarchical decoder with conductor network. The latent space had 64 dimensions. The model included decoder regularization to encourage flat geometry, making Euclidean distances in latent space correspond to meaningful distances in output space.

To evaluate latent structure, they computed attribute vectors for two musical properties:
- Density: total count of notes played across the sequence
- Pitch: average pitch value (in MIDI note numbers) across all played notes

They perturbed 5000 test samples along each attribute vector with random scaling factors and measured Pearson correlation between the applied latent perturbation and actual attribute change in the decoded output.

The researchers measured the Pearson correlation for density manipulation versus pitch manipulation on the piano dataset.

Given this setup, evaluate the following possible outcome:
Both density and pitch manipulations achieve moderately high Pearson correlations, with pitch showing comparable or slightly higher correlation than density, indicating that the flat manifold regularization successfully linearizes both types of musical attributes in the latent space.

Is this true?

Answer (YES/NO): NO